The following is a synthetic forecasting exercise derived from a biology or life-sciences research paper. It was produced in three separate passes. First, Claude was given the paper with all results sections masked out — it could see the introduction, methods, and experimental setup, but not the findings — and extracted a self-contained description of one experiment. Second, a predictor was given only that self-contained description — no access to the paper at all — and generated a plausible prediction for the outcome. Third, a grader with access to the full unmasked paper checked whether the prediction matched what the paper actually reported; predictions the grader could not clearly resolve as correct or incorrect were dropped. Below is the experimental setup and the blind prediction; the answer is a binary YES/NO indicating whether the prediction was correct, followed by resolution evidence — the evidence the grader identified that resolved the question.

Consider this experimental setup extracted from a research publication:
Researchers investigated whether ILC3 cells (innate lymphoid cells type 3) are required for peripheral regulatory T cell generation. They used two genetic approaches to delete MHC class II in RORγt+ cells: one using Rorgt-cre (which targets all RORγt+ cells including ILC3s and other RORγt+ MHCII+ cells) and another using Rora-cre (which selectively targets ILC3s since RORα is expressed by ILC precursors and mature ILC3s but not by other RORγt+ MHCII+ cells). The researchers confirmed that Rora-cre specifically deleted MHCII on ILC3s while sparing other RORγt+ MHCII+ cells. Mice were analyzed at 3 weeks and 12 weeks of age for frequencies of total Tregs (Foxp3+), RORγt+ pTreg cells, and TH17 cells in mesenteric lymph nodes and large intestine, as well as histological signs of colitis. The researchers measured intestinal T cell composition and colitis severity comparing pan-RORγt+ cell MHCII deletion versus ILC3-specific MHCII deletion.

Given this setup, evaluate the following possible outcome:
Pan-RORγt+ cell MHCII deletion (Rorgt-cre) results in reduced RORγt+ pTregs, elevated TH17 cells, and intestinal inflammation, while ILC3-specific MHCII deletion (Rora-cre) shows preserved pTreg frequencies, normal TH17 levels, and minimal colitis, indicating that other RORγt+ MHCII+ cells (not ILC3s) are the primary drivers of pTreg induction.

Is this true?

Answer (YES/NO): YES